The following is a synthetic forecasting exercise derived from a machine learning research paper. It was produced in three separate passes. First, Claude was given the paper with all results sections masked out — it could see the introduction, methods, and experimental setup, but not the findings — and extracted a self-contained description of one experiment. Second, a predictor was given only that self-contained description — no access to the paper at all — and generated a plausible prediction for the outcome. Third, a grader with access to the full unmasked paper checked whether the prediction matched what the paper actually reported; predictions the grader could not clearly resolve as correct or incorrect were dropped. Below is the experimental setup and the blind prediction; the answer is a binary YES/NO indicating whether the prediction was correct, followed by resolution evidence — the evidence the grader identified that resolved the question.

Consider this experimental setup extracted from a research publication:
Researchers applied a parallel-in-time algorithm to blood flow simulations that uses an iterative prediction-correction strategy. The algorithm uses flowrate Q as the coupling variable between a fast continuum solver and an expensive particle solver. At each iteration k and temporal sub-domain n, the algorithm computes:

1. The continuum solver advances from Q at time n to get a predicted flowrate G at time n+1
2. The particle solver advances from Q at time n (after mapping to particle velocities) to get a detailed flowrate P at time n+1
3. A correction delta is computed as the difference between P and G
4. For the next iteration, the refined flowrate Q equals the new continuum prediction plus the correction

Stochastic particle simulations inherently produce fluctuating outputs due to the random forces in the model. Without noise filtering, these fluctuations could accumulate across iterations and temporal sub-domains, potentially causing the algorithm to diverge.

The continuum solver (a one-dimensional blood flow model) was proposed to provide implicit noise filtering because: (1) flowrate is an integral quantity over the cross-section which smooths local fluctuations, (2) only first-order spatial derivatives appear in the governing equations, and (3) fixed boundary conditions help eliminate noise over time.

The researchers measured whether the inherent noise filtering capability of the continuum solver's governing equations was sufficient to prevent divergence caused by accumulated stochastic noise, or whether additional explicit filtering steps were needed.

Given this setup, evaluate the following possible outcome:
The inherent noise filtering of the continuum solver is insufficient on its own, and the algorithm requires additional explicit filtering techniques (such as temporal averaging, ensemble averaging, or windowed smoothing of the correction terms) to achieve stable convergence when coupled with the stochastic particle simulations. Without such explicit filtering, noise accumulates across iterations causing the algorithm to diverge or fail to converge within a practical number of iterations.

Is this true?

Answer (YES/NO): NO